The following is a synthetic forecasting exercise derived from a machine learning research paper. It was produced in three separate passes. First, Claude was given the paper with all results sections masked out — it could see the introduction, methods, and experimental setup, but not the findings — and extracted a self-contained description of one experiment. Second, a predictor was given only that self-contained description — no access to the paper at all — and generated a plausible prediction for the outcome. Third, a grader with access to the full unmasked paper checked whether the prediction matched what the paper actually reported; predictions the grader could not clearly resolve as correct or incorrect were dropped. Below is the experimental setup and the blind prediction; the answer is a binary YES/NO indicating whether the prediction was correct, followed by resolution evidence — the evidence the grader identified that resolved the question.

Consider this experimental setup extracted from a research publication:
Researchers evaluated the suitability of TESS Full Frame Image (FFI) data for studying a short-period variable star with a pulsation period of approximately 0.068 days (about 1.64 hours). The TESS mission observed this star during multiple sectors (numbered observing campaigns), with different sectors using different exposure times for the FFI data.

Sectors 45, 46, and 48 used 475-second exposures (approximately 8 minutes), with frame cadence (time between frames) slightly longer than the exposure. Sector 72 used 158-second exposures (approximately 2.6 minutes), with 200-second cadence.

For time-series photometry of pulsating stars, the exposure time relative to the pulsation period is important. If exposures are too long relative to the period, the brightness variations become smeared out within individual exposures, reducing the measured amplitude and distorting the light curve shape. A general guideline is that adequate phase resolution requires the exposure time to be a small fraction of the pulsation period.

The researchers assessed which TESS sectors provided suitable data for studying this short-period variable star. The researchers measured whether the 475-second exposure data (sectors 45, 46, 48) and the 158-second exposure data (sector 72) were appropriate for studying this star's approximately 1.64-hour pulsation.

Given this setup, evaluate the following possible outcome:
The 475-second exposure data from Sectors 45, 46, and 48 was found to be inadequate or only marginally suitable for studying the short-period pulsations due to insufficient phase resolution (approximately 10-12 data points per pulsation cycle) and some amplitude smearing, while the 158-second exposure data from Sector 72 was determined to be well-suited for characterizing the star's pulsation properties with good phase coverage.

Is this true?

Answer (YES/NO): NO